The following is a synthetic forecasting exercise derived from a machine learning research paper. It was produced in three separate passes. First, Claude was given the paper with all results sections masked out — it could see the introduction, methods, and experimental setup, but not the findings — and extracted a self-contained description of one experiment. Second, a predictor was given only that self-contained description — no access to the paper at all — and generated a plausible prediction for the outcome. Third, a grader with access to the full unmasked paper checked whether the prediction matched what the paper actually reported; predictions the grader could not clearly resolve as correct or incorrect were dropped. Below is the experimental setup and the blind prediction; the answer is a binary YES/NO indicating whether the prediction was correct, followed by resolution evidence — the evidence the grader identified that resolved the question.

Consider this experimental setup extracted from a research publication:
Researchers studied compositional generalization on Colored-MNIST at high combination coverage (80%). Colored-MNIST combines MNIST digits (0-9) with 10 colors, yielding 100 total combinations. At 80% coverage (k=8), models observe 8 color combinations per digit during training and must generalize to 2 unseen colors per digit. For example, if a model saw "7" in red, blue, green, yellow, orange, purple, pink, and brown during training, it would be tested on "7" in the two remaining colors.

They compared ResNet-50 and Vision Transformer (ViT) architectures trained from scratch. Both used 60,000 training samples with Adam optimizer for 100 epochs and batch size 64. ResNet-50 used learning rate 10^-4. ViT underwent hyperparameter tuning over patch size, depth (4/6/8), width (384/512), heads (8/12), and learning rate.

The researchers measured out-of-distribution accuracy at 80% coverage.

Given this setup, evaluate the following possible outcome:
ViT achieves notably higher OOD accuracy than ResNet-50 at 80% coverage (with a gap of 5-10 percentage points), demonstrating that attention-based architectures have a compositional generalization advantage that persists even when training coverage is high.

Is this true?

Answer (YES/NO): NO